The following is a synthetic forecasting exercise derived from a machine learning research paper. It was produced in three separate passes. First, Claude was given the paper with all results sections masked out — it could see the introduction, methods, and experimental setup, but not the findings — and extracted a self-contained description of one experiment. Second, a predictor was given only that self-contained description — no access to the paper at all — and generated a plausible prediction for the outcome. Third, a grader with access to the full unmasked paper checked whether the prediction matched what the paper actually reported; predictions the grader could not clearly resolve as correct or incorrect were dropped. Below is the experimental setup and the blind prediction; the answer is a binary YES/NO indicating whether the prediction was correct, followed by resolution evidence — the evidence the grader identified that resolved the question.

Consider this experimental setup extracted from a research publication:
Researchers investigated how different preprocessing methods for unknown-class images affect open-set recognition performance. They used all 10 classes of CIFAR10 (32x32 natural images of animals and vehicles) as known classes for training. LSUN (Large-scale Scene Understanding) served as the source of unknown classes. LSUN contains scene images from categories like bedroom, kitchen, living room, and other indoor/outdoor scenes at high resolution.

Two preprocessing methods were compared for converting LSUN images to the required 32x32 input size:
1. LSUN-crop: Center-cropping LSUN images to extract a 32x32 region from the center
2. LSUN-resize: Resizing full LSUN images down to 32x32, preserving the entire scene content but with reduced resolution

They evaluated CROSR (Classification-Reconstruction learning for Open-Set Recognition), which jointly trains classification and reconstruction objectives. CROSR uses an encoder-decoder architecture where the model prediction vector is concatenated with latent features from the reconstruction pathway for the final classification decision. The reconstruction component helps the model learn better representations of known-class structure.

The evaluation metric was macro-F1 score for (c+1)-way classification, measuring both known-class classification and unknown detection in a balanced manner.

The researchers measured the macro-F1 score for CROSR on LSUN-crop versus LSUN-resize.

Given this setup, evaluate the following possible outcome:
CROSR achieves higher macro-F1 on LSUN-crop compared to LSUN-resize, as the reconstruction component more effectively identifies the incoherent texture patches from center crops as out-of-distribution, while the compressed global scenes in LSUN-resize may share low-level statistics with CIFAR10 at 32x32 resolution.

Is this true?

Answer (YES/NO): NO